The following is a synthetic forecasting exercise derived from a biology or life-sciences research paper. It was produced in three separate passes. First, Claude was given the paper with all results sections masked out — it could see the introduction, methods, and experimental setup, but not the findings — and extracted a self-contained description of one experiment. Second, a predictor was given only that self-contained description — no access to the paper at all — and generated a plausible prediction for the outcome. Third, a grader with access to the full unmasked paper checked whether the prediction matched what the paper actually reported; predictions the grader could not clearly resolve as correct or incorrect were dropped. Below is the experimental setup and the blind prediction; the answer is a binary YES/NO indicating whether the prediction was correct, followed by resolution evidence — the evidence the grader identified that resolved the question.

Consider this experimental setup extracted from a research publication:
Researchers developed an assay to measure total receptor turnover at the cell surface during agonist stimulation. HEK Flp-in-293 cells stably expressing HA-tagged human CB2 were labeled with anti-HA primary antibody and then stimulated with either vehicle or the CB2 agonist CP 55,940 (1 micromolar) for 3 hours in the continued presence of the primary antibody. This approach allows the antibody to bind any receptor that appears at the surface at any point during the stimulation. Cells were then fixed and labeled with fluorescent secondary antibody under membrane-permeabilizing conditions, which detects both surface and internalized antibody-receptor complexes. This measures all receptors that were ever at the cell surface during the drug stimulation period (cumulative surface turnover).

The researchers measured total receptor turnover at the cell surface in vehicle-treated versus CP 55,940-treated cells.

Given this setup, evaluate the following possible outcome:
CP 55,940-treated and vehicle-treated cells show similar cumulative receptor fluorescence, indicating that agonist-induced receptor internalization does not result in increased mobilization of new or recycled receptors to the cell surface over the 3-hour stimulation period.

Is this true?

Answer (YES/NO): NO